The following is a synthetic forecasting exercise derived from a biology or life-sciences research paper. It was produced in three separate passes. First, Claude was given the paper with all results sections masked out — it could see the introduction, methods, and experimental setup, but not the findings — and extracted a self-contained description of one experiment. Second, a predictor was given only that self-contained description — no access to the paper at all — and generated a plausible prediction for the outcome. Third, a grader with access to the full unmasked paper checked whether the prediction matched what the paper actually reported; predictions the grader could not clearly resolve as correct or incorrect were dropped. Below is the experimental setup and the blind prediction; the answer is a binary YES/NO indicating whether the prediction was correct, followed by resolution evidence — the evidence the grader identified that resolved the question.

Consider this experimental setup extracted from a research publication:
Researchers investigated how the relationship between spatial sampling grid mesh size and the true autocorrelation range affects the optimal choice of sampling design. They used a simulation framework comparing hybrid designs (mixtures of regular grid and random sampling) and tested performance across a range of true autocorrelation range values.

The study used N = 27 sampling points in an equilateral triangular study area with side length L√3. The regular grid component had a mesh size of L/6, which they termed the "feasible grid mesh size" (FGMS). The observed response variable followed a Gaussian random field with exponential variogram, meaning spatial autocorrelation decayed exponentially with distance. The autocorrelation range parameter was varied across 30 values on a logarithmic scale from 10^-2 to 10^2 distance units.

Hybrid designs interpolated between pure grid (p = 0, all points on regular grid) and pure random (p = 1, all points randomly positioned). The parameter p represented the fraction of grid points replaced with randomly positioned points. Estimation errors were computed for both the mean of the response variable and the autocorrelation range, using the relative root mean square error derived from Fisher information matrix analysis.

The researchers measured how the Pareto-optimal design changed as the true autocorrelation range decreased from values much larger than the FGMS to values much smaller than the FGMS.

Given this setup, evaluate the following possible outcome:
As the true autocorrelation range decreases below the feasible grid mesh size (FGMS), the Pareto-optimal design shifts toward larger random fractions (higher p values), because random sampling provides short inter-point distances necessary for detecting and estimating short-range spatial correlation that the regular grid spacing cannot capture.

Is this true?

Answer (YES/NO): NO